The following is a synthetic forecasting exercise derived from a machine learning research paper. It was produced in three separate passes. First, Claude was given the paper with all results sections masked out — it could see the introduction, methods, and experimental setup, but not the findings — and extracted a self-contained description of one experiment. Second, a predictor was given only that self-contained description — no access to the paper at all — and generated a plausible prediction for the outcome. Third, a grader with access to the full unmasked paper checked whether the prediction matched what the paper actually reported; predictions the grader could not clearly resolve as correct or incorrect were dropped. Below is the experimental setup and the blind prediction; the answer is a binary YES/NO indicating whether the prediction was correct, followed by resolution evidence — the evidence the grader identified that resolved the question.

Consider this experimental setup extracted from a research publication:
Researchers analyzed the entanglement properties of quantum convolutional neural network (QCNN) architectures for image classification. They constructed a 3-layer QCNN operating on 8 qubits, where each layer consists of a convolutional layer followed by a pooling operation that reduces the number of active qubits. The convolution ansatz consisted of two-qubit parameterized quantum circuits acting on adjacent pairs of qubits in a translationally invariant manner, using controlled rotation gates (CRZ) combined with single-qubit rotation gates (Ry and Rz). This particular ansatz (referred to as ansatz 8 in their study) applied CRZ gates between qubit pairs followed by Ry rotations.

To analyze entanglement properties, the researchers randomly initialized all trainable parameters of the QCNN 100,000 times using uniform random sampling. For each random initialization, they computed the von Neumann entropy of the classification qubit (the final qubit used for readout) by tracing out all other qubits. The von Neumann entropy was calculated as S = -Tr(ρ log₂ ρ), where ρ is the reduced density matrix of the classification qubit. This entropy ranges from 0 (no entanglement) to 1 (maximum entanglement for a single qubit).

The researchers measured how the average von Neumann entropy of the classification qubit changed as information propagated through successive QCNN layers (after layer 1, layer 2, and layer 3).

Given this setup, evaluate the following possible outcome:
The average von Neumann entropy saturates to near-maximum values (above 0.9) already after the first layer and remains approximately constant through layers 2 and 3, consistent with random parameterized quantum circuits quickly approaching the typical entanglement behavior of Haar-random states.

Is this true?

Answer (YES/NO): NO